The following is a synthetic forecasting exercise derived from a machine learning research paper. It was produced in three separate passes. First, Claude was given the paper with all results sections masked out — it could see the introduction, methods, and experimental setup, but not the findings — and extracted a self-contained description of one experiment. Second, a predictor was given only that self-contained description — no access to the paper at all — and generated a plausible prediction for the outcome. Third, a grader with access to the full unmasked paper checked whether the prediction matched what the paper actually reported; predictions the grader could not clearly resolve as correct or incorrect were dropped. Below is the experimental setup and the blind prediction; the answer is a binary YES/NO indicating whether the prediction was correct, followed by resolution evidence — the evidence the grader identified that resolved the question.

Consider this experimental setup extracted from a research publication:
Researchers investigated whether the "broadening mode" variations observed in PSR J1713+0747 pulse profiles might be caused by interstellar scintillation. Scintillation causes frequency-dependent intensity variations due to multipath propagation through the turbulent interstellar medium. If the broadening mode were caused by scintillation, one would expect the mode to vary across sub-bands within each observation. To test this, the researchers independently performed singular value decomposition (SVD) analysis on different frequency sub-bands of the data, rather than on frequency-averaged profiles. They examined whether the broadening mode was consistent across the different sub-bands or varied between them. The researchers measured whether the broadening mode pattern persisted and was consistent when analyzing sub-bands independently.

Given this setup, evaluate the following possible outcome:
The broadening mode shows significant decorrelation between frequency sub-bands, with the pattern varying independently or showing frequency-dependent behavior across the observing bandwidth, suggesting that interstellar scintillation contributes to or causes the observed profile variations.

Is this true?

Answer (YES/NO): NO